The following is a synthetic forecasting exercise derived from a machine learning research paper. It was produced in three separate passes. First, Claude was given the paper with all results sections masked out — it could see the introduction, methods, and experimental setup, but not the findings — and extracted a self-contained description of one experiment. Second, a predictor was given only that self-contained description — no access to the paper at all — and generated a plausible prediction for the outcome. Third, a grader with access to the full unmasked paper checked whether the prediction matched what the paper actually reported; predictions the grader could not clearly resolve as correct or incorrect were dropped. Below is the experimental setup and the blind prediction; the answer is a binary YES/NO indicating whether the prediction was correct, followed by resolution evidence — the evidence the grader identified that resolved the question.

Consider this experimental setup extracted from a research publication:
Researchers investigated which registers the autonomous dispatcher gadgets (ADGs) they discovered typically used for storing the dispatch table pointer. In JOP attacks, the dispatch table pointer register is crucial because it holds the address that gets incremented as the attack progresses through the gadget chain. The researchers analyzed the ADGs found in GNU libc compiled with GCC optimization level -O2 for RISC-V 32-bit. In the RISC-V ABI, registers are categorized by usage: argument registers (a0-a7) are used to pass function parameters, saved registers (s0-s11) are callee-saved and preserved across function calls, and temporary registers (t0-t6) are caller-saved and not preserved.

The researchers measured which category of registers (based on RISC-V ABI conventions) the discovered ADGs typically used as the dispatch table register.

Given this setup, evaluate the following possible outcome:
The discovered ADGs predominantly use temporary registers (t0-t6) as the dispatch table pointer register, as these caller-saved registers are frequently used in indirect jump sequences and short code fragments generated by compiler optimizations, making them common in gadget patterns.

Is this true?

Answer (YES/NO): NO